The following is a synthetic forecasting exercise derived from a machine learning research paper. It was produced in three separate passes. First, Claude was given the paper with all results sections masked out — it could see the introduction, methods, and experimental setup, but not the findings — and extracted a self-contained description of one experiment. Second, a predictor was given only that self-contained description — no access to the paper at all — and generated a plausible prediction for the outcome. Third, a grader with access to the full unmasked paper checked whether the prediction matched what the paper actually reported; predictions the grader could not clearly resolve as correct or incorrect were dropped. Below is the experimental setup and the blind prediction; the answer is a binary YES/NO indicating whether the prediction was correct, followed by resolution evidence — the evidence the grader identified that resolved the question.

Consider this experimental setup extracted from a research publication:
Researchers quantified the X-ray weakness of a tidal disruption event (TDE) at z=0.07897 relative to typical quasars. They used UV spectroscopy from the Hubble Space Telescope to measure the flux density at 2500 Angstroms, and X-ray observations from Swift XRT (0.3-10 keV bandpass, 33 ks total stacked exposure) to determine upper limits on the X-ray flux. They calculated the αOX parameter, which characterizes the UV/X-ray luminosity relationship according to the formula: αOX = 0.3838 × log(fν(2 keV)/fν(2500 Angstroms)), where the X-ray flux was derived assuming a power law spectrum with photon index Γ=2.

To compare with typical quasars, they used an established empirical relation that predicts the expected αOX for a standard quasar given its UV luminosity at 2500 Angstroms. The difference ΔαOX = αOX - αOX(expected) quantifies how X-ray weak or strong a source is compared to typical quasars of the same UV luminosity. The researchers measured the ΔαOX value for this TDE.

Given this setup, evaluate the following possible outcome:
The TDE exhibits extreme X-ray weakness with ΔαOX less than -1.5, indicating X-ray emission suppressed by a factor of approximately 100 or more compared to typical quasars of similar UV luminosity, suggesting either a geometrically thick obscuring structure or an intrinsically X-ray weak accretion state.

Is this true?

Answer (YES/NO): NO